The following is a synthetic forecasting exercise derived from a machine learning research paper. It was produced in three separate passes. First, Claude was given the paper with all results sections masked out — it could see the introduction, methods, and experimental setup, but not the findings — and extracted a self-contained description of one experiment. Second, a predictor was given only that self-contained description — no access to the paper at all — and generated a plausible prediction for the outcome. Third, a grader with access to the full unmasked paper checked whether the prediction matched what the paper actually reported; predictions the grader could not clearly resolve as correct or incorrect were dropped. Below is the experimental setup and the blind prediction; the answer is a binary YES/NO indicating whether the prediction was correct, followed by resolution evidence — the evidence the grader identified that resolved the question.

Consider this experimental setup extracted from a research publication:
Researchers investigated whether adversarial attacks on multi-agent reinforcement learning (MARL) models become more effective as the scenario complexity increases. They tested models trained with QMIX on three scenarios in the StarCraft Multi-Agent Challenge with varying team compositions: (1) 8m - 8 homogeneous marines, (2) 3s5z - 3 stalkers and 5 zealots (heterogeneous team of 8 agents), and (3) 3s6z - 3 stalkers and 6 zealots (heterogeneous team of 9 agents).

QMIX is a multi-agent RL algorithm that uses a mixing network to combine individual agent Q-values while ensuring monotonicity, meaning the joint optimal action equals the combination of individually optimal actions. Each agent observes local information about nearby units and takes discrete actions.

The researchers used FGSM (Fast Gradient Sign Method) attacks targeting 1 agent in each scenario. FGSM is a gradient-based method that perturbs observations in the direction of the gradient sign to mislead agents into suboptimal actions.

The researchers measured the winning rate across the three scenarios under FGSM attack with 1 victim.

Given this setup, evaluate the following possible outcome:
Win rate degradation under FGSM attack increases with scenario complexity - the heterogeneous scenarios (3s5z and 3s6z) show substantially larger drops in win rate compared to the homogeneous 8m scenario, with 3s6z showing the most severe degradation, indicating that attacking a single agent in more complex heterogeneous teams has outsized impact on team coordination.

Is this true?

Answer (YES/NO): YES